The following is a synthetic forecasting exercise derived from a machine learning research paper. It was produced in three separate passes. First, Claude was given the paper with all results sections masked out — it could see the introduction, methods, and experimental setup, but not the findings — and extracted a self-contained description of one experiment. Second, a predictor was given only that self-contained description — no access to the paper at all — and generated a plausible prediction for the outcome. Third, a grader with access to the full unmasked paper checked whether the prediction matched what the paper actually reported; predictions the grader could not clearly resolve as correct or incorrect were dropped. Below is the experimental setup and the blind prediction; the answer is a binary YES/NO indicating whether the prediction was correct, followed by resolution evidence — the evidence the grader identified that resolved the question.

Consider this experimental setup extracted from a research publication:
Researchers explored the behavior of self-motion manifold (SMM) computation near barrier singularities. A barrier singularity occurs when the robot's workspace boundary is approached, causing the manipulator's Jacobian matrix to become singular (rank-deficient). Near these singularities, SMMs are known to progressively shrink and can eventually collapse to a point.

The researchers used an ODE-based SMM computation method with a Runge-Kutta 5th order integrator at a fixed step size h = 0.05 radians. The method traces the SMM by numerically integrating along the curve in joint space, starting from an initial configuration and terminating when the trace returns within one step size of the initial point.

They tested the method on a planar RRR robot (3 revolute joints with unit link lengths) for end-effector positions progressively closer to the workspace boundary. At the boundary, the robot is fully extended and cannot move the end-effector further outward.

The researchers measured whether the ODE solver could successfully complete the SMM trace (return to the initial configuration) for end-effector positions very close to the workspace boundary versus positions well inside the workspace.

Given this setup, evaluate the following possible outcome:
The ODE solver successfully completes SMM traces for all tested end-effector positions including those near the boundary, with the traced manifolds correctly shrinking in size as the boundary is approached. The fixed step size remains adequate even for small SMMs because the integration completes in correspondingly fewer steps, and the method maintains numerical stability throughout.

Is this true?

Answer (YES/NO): NO